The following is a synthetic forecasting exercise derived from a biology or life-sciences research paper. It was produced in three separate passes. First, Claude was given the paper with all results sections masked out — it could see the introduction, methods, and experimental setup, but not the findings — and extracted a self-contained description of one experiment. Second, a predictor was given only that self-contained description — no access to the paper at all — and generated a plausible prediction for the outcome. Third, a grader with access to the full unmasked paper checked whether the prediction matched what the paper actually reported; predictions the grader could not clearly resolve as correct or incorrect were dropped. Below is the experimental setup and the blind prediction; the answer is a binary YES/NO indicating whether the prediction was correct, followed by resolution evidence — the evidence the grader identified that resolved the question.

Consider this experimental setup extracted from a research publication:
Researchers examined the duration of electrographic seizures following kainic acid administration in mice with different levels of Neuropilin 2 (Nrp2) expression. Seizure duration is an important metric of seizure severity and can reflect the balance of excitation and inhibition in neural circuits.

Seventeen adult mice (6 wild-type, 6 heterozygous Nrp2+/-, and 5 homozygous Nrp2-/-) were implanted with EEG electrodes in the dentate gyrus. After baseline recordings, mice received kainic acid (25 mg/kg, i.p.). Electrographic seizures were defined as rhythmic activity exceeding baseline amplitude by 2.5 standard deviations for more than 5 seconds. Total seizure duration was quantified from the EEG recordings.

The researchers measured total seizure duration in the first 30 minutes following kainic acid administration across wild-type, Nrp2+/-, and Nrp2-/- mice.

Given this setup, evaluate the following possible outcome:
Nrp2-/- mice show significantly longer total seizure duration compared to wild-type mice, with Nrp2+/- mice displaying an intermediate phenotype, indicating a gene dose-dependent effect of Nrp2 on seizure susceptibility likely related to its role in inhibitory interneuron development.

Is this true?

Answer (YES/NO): NO